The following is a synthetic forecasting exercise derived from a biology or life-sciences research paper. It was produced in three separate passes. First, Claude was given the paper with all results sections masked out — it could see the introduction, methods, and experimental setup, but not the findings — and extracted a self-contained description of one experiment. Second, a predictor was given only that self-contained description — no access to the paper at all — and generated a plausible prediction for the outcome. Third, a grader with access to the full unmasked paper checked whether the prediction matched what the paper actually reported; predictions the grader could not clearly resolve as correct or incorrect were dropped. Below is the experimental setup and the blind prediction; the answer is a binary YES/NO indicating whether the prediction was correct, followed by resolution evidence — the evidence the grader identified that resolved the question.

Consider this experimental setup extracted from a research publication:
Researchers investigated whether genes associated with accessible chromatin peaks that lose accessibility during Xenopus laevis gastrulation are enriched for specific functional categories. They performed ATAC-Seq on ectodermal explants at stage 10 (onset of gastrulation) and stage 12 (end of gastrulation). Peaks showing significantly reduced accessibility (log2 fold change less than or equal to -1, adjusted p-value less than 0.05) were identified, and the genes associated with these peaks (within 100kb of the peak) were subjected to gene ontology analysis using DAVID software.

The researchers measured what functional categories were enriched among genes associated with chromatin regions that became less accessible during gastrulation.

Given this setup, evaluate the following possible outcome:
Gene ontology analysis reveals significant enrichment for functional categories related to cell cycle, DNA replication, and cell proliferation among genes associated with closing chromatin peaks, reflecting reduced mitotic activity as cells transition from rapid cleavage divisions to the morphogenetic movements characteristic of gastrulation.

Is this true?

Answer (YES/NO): NO